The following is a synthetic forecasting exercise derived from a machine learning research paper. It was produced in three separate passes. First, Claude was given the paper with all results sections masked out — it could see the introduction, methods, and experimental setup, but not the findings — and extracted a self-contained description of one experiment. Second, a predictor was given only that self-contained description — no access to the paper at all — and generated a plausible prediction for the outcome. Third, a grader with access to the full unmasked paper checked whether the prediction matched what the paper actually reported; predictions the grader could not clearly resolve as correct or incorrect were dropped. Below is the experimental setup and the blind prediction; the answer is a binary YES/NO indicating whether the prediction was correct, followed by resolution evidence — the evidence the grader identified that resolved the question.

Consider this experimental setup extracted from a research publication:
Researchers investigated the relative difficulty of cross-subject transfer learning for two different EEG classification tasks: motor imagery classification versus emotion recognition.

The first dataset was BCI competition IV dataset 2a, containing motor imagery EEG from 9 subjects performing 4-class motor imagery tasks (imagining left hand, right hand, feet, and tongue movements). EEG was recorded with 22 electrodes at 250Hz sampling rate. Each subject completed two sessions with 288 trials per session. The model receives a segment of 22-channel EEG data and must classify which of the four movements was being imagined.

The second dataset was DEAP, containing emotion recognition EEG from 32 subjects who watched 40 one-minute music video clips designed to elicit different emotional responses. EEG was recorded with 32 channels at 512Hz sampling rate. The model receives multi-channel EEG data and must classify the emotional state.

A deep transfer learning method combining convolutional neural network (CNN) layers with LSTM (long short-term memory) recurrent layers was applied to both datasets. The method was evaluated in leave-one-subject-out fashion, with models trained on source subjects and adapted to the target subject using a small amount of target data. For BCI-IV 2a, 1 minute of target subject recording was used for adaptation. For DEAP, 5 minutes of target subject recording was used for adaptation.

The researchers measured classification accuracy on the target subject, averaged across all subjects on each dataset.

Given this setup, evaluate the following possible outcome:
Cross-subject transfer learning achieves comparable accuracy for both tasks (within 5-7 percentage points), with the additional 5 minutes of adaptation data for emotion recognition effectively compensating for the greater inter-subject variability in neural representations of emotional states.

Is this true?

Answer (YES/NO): NO